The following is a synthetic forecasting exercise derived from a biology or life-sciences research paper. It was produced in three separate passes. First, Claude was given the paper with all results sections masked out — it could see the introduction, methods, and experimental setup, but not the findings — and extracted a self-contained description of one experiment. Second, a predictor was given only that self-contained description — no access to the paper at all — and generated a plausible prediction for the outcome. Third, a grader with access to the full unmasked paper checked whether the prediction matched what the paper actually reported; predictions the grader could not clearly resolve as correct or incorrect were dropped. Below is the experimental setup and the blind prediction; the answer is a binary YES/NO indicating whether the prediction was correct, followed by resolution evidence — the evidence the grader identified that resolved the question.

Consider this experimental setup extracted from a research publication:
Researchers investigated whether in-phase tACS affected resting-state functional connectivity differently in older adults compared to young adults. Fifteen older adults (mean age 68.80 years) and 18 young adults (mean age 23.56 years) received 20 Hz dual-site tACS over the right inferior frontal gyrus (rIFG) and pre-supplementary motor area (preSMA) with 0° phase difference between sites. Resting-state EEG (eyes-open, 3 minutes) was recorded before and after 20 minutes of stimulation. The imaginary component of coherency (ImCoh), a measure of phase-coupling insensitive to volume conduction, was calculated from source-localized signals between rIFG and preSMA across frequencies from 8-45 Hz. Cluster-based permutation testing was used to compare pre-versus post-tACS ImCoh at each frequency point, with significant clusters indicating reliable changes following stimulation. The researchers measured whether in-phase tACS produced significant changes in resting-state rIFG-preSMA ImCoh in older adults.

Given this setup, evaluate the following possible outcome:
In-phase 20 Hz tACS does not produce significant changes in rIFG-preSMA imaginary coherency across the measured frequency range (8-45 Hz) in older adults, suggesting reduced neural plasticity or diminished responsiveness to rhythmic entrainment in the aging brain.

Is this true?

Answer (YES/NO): YES